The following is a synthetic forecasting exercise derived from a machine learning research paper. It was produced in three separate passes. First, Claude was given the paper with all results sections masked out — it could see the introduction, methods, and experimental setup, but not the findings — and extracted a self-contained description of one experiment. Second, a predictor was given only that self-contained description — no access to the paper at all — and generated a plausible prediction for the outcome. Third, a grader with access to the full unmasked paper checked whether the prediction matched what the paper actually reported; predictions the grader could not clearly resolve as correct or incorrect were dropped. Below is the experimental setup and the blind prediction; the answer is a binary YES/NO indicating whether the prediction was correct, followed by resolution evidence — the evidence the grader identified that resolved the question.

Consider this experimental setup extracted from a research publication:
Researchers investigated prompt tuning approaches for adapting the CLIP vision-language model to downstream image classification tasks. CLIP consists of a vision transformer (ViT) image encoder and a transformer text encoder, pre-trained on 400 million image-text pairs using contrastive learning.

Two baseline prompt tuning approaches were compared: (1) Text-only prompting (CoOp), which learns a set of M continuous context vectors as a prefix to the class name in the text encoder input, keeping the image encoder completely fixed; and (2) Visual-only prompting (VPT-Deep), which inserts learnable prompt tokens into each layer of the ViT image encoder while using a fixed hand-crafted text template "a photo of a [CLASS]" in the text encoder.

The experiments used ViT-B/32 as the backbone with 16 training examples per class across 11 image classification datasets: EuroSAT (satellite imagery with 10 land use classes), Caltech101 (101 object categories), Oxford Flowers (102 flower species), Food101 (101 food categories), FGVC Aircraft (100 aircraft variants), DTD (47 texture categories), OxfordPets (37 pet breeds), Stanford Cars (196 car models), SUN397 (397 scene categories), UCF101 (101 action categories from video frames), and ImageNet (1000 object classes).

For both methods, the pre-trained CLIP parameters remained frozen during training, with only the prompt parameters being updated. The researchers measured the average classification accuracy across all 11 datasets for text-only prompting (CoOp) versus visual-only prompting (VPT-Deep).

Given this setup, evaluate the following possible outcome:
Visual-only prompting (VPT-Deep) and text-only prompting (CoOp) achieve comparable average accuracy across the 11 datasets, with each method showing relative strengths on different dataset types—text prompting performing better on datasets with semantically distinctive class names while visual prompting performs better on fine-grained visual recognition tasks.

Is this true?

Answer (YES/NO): NO